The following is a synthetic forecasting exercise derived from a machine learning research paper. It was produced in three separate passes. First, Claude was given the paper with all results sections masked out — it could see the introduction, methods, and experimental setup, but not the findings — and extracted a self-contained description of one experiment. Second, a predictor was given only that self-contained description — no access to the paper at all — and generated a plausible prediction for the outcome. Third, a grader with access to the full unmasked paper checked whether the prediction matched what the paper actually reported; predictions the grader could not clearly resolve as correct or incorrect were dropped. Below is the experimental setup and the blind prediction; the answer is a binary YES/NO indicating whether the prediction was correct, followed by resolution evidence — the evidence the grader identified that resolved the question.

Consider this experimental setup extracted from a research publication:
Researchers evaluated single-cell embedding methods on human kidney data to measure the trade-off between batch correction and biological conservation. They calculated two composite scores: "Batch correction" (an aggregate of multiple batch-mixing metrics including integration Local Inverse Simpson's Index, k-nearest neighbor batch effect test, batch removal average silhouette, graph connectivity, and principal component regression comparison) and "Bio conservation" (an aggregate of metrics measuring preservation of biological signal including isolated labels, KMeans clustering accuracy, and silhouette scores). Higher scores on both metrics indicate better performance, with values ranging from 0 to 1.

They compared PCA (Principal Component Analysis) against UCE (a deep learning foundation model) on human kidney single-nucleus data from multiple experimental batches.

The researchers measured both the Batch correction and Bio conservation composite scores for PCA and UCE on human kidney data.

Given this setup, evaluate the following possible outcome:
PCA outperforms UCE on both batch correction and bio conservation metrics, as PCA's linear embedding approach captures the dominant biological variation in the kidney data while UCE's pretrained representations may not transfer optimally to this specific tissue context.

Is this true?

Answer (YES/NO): NO